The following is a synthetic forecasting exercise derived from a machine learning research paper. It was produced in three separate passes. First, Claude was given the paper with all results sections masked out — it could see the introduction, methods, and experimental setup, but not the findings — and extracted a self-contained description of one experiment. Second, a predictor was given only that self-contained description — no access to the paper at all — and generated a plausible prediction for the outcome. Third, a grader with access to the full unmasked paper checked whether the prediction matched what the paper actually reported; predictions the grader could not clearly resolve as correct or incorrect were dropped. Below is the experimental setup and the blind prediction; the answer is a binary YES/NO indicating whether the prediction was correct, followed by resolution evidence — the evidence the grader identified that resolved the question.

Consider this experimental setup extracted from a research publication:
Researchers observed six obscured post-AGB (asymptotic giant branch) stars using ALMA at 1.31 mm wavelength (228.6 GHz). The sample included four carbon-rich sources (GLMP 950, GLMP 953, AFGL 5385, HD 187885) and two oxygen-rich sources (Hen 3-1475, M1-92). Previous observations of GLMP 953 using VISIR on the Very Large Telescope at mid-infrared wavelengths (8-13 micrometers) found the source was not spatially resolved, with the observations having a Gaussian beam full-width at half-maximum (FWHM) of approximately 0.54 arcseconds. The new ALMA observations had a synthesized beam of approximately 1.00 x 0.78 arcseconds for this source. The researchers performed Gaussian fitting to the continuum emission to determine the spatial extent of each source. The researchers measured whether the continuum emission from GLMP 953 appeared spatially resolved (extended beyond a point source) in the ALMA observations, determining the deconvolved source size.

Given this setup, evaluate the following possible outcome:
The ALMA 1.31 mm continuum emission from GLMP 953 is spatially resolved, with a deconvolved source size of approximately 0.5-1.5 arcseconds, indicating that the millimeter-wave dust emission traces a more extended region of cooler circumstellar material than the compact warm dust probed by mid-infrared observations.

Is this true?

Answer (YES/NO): NO